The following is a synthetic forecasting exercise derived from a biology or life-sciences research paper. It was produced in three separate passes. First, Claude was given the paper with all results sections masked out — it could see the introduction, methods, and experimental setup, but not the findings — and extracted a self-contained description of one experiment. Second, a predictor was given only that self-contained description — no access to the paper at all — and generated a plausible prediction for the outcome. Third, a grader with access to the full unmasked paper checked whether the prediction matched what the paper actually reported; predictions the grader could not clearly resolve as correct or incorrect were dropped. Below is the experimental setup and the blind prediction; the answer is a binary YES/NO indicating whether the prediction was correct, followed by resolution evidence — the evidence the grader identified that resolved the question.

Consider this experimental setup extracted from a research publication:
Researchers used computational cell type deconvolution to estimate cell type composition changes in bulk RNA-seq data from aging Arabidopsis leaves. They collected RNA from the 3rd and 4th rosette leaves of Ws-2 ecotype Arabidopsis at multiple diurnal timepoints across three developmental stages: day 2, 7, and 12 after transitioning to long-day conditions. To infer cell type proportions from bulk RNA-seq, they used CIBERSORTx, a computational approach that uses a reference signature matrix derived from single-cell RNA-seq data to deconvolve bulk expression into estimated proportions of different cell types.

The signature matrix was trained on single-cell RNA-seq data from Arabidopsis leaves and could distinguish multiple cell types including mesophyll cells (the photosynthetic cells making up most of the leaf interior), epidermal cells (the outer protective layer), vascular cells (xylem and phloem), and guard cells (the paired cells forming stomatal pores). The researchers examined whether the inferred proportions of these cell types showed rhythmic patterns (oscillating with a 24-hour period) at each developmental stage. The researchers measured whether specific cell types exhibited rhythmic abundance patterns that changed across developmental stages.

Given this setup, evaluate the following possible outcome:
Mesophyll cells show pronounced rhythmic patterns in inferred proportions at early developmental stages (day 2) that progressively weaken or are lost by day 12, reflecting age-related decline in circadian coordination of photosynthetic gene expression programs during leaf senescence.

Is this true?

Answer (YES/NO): NO